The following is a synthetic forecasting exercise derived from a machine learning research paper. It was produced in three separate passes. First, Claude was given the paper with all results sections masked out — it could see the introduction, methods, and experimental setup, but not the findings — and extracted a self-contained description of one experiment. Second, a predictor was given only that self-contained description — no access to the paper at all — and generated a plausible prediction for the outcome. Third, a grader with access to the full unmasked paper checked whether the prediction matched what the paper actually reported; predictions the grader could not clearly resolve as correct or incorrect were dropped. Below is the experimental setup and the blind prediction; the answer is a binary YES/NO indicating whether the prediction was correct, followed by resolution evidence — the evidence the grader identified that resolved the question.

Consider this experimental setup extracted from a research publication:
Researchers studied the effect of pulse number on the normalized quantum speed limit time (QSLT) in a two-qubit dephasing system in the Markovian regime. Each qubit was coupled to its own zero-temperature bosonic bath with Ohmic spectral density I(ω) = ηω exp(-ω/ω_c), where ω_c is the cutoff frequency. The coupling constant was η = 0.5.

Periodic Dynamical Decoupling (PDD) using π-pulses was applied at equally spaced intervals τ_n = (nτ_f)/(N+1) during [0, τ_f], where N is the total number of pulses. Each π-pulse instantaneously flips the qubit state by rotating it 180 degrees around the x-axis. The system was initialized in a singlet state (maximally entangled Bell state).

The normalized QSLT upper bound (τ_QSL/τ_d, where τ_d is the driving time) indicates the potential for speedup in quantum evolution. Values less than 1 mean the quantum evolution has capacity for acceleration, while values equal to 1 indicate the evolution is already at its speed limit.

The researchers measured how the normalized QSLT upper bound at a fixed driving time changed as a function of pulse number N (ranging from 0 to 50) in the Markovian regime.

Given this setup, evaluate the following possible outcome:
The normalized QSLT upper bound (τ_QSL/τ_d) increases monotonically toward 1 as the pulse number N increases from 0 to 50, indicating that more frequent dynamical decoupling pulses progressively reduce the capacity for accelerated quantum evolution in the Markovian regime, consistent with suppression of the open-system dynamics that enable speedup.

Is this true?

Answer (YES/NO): NO